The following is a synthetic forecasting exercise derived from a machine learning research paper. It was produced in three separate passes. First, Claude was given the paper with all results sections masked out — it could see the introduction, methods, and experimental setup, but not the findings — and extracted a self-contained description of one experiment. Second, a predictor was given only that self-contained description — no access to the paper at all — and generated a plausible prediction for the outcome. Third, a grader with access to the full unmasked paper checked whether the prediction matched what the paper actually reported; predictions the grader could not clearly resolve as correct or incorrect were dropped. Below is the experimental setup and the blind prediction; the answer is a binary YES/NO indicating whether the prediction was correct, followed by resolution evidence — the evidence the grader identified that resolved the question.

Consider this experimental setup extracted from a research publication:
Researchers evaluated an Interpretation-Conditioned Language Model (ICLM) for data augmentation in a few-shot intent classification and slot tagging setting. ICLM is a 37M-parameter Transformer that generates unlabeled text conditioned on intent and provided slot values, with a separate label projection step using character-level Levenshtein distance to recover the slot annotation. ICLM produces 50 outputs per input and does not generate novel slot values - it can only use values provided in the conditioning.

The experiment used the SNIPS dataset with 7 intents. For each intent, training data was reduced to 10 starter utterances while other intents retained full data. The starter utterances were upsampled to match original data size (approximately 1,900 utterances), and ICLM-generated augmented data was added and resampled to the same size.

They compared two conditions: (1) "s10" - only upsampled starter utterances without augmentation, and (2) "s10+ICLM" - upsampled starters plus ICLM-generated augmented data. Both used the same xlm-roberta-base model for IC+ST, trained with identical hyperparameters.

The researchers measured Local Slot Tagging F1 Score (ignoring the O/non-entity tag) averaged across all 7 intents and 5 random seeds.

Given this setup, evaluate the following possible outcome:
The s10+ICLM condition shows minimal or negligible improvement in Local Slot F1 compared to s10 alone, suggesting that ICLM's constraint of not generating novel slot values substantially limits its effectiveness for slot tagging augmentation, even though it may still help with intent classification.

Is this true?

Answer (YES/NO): NO